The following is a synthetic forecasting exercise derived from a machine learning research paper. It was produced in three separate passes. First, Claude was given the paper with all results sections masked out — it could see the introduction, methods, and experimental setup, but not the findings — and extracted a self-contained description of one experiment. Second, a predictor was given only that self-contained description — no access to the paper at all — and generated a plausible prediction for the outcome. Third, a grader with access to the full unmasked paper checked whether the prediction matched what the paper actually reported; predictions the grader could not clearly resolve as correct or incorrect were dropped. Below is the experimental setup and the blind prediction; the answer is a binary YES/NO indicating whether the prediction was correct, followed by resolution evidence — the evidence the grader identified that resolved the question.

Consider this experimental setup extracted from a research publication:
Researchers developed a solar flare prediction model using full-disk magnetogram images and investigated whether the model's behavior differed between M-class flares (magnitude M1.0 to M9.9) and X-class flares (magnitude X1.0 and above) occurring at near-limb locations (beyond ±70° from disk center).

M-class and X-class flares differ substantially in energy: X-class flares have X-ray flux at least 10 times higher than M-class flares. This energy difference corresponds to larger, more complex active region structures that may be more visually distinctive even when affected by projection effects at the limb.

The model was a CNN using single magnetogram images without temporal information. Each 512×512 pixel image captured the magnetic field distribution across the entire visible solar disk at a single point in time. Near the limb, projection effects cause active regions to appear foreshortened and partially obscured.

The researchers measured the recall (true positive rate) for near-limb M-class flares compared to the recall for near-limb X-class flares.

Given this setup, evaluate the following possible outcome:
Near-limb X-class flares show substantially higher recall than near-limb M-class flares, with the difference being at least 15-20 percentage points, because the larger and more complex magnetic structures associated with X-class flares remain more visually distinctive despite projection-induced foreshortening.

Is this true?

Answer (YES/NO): YES